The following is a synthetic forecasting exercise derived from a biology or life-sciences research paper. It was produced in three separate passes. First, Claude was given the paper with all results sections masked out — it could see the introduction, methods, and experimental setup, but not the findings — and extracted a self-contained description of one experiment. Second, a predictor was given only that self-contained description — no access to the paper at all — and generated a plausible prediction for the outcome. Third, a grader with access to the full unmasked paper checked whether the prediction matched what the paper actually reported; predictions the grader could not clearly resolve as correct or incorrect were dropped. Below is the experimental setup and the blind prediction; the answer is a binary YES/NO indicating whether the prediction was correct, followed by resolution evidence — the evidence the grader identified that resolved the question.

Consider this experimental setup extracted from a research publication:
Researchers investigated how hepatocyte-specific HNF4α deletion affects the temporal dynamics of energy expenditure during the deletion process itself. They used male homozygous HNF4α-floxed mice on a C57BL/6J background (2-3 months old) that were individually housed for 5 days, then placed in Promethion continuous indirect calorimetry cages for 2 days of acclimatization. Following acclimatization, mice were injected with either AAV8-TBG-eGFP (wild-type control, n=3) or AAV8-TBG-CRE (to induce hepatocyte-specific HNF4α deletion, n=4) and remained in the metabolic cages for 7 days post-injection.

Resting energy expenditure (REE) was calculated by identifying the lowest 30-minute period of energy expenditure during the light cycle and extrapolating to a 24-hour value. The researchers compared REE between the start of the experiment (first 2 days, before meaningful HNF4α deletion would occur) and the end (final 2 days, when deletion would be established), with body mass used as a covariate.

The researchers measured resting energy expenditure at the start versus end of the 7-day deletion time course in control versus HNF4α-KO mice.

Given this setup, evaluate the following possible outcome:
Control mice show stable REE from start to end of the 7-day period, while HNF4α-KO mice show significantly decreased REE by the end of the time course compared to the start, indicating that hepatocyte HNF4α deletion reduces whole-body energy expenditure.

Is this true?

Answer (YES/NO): YES